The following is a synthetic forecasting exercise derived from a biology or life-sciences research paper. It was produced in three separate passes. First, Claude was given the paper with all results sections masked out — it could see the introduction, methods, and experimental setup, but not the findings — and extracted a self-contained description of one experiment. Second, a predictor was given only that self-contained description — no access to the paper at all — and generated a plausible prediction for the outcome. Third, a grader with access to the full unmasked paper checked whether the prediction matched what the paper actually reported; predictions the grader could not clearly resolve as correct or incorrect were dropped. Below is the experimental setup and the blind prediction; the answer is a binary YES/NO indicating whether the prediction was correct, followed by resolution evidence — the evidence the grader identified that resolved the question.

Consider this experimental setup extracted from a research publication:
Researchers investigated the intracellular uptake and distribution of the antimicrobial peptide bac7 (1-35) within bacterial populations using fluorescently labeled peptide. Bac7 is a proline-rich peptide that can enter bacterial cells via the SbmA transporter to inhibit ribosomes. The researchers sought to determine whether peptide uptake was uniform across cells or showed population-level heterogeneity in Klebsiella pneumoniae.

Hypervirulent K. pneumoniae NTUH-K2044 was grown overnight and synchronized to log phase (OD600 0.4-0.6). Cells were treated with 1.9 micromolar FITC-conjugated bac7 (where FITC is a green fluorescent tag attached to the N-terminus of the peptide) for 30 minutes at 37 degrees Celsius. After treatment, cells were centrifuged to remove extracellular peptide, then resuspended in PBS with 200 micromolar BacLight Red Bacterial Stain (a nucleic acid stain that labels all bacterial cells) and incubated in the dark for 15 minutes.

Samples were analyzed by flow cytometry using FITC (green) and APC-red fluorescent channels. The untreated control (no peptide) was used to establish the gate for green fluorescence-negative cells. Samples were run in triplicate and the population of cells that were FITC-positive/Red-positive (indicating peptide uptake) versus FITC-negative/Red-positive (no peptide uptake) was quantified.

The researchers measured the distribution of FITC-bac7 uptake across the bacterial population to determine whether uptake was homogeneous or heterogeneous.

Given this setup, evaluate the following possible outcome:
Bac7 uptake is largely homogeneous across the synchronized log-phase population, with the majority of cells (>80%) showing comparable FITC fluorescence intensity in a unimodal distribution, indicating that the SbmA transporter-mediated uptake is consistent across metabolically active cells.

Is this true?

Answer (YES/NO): NO